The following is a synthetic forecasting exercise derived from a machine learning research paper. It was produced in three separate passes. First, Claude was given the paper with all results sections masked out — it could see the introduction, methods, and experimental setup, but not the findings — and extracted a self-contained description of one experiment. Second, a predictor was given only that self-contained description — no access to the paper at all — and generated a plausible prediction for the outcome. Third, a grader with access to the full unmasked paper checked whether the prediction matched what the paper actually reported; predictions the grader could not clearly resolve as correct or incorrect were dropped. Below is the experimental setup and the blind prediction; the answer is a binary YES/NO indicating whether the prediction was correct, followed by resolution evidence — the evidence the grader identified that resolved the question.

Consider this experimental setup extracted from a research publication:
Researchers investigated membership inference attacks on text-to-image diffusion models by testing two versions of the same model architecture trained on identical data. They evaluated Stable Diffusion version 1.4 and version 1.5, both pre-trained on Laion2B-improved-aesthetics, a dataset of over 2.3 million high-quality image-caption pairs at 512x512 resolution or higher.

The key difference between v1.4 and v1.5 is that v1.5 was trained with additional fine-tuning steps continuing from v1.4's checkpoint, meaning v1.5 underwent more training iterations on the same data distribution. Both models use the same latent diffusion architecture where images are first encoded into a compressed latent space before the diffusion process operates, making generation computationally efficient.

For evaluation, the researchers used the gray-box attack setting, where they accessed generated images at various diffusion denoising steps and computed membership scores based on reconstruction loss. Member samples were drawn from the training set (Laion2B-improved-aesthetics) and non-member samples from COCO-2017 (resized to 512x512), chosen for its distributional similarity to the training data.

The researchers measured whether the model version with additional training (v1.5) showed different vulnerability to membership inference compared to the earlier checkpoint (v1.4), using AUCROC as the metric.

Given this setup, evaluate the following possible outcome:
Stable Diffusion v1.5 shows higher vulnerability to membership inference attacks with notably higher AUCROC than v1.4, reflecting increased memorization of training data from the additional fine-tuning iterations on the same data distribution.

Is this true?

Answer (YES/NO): NO